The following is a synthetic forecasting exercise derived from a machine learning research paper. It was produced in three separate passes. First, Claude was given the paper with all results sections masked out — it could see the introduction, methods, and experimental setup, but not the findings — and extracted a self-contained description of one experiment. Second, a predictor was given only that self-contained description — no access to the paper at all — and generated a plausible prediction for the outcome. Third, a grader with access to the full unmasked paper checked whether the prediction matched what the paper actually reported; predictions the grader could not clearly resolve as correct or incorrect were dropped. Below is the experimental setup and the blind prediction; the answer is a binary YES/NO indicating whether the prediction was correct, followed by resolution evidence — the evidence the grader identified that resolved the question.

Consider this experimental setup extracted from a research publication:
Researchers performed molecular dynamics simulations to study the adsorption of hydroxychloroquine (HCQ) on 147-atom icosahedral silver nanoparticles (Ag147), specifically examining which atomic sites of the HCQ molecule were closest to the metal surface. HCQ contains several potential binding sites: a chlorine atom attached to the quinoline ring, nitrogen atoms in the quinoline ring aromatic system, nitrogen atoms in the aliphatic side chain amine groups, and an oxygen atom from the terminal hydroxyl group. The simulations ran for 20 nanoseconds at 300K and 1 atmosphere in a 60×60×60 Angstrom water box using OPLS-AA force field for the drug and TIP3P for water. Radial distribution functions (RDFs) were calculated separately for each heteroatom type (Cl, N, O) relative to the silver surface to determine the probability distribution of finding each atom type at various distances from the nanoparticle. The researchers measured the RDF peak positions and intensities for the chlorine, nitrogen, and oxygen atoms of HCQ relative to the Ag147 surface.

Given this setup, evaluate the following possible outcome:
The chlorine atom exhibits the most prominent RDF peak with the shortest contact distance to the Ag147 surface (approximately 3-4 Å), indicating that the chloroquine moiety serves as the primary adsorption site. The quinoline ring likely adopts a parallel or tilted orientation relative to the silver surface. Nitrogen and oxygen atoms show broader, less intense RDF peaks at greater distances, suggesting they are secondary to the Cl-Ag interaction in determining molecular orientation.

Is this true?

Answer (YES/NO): NO